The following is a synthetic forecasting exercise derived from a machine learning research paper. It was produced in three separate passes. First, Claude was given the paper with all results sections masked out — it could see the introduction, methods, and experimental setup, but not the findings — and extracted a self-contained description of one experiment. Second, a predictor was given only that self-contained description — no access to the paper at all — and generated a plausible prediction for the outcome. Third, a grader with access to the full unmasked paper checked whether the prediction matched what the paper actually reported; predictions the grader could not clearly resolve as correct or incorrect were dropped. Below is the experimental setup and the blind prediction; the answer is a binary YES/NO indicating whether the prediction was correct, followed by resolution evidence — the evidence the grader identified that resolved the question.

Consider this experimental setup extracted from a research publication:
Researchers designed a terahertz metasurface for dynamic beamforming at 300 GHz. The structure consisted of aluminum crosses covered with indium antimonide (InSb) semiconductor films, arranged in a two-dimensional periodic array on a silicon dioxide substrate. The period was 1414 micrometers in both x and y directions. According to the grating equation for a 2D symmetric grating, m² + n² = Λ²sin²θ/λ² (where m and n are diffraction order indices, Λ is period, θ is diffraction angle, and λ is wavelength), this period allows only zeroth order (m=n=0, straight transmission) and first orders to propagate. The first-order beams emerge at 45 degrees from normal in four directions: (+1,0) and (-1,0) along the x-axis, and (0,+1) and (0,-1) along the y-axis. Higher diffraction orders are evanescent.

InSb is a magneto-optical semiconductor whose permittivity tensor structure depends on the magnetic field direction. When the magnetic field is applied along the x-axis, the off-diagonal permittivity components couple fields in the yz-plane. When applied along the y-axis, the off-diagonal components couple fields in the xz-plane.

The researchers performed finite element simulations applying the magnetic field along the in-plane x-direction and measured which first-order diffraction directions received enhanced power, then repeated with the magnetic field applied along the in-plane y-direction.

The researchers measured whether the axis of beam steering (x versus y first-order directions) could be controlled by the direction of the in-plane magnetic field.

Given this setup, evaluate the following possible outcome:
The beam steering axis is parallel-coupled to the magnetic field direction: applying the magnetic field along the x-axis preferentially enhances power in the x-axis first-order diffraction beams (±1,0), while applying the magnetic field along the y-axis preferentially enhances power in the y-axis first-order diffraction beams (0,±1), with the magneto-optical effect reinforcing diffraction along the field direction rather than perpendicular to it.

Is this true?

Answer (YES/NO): NO